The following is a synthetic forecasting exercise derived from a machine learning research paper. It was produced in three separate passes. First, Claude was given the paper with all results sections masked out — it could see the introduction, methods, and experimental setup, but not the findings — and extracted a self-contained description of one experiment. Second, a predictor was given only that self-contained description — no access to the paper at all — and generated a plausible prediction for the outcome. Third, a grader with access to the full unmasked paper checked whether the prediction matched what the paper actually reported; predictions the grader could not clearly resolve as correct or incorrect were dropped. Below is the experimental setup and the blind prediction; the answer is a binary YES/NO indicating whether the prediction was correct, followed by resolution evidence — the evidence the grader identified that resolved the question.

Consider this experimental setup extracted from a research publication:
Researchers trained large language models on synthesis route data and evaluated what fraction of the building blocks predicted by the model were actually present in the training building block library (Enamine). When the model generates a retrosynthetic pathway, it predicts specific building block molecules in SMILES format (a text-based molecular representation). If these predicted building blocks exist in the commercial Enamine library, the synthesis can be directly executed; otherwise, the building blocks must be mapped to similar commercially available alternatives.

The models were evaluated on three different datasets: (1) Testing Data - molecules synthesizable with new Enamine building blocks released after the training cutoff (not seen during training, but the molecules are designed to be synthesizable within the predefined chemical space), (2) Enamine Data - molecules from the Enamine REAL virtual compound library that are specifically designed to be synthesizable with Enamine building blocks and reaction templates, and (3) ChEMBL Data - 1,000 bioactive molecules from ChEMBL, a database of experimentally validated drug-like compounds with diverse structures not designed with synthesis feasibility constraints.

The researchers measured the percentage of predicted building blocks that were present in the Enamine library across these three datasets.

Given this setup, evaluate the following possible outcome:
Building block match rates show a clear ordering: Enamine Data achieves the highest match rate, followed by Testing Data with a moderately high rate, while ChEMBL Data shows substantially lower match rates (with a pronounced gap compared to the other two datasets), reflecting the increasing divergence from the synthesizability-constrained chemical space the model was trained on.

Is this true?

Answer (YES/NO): NO